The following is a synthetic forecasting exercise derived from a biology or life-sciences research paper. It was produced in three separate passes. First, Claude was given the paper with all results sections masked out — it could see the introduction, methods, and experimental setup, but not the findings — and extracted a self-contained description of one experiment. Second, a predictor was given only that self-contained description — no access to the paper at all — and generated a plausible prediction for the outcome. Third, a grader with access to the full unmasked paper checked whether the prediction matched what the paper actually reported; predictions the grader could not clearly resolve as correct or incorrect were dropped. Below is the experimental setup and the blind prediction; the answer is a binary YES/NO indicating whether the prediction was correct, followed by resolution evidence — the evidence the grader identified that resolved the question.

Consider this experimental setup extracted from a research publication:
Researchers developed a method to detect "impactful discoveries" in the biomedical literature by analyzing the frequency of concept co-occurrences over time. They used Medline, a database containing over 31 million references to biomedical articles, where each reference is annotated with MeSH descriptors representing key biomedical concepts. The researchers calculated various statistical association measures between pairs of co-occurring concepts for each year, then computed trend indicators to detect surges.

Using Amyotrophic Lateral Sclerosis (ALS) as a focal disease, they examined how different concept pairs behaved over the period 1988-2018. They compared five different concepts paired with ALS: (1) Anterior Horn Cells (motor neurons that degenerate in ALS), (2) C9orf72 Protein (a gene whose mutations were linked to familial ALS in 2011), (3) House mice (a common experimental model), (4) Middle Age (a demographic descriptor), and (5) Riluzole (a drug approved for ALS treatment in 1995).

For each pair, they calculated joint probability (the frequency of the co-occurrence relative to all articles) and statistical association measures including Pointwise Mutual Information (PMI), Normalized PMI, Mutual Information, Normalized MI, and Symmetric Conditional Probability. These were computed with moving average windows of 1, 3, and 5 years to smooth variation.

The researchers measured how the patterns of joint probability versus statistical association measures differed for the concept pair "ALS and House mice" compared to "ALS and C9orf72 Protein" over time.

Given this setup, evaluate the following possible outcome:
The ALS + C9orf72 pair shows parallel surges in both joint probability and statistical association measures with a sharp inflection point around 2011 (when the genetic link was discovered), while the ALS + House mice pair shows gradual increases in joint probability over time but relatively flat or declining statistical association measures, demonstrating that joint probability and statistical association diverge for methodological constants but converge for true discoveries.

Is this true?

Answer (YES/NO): NO